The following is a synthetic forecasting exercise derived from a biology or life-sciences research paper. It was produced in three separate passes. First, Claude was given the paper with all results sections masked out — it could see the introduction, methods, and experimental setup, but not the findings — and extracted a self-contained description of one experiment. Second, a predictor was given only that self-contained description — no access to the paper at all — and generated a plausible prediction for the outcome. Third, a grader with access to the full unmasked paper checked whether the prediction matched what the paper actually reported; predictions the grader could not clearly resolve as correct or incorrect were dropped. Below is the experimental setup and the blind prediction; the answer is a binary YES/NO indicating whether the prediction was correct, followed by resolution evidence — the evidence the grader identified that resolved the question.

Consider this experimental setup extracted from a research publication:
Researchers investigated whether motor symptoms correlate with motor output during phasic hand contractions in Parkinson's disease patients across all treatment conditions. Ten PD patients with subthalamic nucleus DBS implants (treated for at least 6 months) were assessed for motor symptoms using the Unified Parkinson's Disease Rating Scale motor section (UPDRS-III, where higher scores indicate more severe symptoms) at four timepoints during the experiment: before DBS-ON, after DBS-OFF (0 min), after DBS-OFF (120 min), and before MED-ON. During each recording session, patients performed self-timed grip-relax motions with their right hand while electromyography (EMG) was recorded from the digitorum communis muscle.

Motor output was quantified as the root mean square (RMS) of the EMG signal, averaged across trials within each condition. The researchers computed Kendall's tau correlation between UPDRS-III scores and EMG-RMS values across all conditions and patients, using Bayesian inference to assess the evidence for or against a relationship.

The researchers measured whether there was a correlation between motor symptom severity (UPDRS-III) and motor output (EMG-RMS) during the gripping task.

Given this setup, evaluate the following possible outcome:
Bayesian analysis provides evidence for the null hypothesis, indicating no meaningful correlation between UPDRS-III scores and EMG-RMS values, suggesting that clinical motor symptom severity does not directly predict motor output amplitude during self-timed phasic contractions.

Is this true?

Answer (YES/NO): NO